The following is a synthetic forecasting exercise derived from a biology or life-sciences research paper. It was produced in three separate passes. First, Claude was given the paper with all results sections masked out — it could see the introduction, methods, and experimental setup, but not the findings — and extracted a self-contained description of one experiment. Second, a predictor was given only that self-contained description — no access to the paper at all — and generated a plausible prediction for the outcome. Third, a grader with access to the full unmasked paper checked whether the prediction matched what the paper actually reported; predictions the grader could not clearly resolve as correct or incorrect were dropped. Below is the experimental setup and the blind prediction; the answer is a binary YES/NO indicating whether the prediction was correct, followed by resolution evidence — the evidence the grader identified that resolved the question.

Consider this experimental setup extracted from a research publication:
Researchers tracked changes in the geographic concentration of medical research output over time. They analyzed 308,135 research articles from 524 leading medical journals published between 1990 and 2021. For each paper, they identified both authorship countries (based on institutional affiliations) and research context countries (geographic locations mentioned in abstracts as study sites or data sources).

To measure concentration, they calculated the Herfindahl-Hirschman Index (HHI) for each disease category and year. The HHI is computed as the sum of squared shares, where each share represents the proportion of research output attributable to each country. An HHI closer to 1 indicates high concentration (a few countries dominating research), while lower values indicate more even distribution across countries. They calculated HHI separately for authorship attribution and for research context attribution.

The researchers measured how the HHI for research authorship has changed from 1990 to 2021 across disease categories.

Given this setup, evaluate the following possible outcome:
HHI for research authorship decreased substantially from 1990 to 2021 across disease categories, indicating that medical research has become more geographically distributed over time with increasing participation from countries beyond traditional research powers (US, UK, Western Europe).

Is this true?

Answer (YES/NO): YES